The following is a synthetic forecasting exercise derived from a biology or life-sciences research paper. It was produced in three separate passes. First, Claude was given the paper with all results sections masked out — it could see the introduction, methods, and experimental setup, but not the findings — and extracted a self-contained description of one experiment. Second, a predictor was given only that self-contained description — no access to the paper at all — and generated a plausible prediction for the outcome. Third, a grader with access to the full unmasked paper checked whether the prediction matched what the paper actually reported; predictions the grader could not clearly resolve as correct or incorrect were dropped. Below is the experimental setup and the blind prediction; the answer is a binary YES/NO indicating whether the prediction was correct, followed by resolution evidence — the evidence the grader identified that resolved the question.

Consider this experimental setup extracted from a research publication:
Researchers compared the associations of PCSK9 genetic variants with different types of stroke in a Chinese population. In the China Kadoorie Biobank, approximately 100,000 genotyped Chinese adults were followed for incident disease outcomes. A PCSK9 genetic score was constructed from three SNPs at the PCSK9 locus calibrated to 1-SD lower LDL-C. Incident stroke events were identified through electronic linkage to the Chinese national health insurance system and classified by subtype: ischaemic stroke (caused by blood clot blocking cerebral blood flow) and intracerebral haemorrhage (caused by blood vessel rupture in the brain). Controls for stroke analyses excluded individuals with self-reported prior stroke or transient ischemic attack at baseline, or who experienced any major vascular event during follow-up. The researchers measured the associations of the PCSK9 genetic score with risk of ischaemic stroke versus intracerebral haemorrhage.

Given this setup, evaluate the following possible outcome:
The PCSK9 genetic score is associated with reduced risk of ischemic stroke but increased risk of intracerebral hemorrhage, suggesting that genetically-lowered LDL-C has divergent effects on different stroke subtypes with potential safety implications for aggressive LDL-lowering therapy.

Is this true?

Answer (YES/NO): NO